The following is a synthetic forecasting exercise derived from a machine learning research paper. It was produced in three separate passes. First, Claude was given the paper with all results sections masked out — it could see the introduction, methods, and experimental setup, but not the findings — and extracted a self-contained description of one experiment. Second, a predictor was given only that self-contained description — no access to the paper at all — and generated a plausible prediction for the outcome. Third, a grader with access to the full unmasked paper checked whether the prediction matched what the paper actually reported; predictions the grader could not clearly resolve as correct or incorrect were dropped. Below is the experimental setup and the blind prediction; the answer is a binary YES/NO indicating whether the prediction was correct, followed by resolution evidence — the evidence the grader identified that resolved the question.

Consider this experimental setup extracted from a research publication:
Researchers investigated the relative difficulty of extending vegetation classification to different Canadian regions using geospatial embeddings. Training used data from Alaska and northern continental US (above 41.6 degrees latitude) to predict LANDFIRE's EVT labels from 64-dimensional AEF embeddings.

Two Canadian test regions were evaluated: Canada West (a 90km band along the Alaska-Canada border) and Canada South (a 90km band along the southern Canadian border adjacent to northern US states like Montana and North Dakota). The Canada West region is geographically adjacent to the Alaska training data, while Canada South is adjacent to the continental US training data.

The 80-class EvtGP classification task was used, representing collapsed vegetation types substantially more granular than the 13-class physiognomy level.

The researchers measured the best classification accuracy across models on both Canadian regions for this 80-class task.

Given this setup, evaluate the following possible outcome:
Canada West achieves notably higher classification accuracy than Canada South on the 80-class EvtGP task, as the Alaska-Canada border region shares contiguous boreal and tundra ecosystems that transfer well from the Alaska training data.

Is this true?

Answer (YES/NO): YES